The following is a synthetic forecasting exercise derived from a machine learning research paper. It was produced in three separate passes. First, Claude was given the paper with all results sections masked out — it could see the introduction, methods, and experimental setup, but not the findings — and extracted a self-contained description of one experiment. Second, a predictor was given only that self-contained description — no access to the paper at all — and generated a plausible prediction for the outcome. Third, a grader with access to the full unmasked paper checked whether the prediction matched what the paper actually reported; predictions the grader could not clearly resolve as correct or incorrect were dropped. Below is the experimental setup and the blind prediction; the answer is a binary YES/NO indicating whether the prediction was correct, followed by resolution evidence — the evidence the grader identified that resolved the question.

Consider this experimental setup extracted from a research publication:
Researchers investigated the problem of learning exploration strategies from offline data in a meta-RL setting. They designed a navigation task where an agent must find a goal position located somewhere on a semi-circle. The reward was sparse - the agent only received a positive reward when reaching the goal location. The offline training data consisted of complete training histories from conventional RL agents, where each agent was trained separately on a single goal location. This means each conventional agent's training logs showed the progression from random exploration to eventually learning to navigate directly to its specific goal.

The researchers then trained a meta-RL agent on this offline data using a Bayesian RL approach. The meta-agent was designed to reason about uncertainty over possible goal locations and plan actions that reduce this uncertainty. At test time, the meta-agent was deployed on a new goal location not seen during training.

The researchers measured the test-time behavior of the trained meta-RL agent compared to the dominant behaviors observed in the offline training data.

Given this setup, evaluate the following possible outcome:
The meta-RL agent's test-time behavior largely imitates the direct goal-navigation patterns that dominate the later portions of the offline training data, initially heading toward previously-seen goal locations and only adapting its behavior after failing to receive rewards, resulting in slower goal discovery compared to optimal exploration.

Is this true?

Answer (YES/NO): NO